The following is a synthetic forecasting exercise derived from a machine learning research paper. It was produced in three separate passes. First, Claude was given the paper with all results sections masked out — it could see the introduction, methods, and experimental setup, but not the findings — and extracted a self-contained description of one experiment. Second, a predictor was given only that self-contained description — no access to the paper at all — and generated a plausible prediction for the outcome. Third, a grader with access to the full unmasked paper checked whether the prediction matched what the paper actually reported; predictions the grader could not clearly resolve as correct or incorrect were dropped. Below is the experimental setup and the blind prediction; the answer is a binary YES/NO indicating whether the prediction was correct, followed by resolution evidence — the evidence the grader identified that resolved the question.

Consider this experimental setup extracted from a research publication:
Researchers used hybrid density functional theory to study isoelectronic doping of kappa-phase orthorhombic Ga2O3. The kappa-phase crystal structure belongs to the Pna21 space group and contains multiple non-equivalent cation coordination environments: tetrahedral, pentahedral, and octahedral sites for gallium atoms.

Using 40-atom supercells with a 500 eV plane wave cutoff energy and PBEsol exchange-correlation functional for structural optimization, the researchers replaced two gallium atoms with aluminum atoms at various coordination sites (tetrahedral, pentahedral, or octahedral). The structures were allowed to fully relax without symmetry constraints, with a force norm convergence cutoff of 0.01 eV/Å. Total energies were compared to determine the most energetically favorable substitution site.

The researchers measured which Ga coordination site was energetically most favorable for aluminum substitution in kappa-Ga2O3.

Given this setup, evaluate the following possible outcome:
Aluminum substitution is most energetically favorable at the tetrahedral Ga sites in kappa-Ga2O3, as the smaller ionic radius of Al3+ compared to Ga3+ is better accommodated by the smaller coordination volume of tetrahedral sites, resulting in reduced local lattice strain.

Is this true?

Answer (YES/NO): NO